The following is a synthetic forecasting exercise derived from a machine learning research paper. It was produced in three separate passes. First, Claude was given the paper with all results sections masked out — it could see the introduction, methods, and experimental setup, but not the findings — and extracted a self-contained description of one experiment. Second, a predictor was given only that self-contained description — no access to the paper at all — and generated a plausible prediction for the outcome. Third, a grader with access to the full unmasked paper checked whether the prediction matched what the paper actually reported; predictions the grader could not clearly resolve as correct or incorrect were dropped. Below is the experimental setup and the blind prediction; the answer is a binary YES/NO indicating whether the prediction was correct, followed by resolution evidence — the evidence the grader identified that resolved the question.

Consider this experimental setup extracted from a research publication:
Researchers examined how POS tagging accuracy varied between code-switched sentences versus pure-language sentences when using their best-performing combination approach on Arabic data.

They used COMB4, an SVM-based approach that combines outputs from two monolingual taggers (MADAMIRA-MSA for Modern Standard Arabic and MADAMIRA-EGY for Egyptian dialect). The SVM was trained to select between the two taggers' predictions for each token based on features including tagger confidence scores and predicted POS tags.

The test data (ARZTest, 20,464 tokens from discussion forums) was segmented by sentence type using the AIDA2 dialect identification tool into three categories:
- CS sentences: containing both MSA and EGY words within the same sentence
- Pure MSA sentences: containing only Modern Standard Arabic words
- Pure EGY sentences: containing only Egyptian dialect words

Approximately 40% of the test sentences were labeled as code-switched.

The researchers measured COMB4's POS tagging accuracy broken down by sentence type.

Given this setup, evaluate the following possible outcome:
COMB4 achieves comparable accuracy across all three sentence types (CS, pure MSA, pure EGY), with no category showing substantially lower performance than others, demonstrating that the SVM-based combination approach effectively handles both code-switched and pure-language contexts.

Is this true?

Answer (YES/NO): YES